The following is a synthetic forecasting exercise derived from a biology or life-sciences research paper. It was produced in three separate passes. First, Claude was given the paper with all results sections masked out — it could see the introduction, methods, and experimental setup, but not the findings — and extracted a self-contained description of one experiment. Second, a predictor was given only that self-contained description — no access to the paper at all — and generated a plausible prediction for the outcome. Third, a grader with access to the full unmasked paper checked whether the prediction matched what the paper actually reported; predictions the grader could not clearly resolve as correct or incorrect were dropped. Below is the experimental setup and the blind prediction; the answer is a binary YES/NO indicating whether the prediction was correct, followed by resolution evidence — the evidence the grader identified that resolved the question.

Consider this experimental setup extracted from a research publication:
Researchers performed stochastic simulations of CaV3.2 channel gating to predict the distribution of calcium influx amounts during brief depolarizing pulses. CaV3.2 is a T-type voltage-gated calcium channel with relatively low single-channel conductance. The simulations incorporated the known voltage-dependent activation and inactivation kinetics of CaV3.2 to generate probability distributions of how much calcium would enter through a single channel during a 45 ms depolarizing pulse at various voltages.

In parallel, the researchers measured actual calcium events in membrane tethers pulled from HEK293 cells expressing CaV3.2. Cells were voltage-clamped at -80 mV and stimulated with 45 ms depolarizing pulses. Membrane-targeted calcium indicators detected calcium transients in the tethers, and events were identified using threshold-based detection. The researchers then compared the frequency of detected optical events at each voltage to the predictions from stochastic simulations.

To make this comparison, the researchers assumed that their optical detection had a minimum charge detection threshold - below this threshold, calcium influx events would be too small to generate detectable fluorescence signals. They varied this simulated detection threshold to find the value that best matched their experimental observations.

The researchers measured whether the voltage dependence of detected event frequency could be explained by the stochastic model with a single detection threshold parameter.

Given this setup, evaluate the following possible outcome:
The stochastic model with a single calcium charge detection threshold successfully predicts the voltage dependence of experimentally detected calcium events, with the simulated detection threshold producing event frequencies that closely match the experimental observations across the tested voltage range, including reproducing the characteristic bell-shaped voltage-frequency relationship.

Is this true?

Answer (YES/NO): YES